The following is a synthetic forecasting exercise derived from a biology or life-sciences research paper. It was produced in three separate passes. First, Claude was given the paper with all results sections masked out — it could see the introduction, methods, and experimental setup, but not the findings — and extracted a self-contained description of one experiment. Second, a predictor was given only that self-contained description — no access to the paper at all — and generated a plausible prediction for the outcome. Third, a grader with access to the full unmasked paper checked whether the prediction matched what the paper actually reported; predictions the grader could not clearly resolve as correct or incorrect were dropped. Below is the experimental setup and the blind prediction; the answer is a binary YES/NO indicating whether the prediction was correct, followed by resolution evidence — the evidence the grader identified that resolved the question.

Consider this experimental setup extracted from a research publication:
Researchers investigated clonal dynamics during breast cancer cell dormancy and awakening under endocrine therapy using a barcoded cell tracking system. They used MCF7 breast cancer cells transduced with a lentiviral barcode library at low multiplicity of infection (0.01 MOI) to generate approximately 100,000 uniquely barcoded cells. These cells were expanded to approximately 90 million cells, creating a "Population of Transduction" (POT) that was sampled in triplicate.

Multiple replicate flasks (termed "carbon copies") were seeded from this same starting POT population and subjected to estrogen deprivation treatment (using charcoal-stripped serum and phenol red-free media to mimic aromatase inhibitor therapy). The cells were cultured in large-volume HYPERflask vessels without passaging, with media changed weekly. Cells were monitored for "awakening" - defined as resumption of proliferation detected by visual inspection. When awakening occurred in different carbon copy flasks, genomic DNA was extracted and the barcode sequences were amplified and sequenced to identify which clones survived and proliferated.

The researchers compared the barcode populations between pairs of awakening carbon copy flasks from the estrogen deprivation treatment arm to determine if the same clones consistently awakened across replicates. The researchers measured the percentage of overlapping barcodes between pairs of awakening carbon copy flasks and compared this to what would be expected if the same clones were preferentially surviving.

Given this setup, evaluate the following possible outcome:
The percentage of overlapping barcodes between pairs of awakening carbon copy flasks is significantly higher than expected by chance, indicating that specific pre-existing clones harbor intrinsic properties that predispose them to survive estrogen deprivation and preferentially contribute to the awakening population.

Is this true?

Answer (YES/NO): NO